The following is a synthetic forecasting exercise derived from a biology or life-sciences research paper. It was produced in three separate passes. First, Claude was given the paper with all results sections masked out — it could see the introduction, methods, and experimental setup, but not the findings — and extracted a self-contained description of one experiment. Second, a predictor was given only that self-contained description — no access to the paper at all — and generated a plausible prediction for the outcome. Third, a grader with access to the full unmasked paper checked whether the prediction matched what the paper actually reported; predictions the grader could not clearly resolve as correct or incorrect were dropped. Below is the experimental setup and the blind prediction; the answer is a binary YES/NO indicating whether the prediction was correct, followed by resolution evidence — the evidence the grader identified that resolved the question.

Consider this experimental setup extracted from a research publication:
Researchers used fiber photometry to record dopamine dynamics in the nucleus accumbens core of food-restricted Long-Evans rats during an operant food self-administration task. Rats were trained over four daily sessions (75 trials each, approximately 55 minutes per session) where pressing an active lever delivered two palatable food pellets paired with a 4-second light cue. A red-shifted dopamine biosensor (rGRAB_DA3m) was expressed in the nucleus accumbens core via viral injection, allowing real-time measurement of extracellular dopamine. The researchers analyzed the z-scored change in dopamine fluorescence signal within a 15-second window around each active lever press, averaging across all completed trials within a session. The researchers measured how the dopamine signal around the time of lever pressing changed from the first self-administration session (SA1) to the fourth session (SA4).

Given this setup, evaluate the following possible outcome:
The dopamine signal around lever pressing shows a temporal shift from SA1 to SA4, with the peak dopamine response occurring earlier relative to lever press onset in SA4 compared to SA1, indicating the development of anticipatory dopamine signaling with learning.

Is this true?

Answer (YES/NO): YES